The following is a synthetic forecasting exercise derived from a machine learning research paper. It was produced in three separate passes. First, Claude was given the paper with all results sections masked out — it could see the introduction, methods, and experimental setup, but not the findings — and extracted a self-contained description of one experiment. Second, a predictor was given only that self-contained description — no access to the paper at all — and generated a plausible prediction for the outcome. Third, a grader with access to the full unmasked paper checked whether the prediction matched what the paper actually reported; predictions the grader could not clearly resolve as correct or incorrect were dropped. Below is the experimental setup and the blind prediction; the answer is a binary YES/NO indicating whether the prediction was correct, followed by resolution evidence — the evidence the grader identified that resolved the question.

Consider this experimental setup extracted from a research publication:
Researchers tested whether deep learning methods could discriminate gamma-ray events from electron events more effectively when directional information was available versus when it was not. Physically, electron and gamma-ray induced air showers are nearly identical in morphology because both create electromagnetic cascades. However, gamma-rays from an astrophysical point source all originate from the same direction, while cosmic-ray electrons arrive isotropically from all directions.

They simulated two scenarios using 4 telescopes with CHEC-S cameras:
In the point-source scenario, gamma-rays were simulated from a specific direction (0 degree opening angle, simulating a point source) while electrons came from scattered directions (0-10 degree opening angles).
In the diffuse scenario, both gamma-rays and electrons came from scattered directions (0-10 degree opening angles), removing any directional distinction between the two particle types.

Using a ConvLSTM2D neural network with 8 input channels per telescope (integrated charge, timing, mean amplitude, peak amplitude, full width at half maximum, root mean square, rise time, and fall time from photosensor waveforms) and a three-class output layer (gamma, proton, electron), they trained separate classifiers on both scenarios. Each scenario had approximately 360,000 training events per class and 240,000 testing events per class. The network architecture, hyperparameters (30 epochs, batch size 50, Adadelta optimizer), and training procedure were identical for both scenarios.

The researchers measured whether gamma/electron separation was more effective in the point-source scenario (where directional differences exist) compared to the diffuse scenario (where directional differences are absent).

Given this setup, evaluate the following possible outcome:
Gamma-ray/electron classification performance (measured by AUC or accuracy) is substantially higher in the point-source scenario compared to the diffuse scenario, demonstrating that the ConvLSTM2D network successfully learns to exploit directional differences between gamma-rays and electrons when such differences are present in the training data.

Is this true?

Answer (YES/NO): YES